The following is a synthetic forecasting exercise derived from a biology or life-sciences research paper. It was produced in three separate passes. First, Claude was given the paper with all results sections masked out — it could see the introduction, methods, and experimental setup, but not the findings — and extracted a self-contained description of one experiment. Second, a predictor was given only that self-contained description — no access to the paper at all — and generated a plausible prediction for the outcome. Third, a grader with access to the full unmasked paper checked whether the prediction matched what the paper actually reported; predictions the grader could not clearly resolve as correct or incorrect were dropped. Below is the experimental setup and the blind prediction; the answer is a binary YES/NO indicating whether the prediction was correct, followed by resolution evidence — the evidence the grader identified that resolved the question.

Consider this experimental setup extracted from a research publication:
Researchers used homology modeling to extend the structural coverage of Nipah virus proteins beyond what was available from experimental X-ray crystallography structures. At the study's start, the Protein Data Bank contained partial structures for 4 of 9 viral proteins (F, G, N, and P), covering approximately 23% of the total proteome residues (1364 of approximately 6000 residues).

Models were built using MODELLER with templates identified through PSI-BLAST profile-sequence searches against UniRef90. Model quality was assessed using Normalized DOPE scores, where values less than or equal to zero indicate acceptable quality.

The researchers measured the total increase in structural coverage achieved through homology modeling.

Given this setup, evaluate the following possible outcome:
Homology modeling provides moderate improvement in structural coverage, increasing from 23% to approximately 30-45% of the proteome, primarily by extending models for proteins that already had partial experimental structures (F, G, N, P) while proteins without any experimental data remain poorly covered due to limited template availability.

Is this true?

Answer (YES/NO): NO